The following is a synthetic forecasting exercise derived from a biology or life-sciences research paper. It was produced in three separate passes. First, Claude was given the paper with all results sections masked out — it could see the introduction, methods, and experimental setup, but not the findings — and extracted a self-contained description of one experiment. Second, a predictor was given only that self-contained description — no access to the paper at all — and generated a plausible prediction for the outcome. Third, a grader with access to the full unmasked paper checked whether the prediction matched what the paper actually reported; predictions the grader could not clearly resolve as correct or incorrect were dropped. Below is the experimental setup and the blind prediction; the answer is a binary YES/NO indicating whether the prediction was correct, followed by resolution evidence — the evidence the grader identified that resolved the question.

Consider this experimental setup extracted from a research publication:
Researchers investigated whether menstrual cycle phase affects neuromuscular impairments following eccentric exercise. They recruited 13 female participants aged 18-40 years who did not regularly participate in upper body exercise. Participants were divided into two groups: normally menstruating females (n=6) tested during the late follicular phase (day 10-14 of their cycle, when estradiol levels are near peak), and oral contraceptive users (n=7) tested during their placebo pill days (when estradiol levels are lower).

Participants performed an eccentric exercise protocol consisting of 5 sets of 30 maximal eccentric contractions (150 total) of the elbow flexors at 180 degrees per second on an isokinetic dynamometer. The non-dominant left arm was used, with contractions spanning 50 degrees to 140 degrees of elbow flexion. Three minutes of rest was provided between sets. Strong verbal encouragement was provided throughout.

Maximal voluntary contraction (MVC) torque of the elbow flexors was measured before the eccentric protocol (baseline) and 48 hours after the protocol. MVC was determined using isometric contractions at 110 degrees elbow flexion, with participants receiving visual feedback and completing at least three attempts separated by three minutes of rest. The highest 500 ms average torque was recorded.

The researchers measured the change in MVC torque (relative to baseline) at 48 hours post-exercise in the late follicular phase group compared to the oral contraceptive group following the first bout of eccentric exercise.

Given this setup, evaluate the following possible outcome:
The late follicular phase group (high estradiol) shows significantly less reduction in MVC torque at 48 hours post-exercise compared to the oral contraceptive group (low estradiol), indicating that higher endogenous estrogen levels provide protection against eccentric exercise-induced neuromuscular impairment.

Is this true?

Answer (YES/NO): NO